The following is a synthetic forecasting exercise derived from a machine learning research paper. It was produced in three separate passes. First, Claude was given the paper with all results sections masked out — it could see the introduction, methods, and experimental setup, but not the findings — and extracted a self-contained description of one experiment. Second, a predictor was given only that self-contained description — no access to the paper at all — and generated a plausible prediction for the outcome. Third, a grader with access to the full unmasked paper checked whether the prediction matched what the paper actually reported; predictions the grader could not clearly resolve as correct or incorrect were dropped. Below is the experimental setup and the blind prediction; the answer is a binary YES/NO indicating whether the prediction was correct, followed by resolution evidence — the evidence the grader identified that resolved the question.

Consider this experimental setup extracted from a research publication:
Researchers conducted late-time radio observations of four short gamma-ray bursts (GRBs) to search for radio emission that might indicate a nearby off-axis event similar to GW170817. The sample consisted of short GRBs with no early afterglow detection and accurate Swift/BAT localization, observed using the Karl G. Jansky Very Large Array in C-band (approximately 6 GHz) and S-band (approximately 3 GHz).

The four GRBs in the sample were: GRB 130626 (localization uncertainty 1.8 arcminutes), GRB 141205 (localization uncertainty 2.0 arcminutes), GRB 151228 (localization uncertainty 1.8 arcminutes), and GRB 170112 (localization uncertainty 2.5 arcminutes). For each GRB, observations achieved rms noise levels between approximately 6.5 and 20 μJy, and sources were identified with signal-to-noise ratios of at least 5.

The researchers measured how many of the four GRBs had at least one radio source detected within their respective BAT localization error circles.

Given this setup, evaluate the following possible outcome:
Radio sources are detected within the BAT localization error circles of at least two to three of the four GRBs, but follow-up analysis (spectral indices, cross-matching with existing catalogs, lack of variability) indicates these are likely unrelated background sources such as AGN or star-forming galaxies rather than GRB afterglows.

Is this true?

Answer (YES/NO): NO